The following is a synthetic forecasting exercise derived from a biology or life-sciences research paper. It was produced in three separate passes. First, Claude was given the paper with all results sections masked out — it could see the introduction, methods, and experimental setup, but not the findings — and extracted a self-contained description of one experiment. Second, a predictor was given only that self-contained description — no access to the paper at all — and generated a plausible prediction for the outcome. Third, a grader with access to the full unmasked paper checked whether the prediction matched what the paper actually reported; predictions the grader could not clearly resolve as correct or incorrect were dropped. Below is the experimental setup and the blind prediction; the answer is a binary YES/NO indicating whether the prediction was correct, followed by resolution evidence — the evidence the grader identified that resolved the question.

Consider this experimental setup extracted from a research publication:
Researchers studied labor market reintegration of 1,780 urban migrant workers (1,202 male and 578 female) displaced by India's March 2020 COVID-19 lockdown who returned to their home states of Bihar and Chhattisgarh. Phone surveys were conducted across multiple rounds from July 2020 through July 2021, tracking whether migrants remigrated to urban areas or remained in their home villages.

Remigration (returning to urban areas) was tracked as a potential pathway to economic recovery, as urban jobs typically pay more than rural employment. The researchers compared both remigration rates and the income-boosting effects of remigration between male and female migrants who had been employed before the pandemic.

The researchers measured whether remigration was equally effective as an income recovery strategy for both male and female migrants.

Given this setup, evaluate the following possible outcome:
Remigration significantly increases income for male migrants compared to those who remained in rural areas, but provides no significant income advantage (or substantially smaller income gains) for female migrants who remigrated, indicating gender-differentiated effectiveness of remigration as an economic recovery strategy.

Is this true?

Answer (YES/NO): YES